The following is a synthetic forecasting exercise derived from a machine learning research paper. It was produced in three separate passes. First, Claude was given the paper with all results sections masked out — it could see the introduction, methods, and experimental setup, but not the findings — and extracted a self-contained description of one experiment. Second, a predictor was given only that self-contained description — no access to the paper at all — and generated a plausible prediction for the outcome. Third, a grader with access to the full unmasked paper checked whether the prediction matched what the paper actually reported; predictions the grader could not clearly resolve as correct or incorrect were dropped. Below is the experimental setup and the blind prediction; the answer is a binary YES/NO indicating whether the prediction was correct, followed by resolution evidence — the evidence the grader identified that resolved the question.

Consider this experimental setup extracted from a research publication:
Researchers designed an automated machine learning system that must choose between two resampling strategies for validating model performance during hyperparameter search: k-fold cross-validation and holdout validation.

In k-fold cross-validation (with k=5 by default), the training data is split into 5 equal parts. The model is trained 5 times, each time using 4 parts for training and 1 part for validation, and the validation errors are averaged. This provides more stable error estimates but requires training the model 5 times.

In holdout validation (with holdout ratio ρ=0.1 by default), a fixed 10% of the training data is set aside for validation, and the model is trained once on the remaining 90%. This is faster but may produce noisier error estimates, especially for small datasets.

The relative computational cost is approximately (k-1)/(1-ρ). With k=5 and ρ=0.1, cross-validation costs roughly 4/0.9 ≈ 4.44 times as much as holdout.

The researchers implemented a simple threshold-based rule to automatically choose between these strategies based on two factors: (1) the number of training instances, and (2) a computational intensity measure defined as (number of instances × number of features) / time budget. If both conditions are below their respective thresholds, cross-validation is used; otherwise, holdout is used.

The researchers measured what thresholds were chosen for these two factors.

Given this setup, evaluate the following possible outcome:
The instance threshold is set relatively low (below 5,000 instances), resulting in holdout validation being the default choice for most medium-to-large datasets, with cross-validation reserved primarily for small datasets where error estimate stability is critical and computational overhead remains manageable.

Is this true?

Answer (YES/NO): NO